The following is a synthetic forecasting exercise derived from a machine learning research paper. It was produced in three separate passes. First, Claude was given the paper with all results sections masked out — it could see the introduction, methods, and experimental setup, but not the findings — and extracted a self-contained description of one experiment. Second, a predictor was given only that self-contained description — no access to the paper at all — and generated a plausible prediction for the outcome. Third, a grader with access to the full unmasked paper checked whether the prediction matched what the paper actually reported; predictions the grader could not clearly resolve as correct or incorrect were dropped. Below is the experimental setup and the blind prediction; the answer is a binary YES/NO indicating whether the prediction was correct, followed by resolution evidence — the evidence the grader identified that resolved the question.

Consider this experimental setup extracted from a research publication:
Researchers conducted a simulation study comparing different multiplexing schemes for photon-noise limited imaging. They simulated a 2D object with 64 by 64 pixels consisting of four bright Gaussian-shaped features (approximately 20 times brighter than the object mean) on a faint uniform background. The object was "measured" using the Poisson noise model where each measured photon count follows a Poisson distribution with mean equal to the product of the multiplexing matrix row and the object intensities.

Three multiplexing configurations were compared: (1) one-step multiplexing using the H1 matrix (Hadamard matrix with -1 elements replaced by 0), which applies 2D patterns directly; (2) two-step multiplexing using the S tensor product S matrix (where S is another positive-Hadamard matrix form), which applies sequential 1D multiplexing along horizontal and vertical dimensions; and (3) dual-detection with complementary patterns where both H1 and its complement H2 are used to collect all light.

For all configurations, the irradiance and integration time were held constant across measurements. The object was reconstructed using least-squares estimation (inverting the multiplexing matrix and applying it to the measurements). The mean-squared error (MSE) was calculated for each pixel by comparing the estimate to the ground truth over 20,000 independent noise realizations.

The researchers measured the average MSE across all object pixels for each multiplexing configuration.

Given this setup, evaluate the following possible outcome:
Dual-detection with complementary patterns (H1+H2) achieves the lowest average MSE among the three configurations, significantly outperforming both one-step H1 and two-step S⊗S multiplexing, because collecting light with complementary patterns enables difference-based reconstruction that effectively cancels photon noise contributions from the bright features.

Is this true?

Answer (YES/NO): YES